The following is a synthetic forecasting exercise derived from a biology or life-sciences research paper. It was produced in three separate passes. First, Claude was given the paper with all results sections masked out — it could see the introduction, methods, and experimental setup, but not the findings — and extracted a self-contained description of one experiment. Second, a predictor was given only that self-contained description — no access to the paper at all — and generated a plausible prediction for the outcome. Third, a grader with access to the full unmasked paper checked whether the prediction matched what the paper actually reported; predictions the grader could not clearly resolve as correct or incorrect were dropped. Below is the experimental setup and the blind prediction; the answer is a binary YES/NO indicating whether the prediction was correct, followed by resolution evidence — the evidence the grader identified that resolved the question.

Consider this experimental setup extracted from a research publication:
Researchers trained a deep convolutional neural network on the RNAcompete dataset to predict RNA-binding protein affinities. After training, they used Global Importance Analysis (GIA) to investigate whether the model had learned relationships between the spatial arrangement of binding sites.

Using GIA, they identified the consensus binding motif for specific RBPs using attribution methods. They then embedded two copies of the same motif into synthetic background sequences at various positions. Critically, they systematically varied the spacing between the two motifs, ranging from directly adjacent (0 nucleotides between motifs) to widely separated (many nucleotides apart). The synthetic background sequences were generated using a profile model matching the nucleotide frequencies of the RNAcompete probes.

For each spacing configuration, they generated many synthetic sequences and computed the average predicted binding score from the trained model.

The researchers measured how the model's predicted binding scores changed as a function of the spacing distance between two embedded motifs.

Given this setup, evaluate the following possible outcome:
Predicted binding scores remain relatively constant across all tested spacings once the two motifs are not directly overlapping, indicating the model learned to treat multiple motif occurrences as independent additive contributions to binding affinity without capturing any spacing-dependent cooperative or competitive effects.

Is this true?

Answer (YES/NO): NO